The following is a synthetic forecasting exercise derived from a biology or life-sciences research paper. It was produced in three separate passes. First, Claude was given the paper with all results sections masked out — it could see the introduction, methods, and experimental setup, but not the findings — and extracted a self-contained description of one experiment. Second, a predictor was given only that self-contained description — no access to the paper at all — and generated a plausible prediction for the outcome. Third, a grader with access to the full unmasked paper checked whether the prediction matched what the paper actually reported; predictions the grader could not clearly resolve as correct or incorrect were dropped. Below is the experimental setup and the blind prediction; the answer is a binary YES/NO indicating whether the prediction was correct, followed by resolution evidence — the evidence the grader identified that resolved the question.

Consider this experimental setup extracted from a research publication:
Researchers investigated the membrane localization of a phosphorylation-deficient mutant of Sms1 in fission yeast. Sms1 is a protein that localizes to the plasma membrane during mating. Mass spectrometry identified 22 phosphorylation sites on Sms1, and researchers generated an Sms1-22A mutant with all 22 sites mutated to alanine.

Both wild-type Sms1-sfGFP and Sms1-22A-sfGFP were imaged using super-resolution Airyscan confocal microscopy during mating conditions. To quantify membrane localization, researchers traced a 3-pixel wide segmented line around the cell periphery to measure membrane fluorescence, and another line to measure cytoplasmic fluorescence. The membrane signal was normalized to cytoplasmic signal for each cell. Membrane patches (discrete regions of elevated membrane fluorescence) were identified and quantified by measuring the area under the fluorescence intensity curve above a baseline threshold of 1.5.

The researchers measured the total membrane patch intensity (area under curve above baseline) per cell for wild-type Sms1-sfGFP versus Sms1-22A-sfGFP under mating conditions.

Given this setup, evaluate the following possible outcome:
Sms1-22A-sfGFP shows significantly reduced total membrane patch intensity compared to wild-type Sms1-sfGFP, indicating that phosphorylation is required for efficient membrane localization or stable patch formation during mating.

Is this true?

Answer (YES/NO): NO